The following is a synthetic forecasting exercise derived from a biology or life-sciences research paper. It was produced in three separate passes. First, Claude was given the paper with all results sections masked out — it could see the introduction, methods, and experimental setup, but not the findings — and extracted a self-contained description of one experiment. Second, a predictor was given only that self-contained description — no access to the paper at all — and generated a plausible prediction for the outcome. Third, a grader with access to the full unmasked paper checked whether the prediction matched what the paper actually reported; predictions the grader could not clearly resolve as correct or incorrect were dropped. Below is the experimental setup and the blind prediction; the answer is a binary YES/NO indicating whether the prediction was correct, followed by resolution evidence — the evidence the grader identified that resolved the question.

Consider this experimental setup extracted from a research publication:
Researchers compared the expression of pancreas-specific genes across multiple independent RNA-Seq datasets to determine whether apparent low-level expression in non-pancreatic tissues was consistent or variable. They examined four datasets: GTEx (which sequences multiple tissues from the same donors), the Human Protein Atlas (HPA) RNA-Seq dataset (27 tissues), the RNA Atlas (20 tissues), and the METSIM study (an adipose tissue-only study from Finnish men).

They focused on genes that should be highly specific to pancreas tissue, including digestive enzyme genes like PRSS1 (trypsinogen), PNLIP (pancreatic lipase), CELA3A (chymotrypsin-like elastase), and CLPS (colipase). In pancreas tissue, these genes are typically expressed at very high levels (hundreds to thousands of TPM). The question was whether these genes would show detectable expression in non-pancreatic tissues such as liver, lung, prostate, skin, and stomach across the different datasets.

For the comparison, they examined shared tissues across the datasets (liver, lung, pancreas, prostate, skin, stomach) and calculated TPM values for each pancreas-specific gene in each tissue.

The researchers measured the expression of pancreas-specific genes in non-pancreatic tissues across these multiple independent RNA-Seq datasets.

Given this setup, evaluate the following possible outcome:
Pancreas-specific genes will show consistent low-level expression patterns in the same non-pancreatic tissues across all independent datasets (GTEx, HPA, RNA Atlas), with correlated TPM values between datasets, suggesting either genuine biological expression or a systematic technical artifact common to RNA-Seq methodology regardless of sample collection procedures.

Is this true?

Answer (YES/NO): NO